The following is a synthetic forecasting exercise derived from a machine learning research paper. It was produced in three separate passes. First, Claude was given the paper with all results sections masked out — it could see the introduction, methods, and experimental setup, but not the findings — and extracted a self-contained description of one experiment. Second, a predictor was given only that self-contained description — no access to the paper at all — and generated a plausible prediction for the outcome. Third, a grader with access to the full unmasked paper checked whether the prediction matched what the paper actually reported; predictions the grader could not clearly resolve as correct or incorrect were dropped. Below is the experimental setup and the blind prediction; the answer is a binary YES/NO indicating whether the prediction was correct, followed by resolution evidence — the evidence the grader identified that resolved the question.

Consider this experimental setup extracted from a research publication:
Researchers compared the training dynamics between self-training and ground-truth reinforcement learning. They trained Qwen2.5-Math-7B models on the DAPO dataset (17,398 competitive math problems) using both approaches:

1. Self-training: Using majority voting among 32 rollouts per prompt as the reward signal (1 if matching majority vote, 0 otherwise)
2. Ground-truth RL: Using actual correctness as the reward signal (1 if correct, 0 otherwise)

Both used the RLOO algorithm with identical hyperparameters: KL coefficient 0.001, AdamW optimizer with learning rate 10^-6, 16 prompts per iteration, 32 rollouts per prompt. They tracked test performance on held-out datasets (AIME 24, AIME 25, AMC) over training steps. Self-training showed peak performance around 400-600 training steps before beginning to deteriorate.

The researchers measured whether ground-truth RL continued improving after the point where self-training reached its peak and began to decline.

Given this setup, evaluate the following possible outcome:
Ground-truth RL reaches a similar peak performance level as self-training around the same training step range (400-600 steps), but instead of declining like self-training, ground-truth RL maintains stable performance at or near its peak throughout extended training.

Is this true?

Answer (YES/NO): NO